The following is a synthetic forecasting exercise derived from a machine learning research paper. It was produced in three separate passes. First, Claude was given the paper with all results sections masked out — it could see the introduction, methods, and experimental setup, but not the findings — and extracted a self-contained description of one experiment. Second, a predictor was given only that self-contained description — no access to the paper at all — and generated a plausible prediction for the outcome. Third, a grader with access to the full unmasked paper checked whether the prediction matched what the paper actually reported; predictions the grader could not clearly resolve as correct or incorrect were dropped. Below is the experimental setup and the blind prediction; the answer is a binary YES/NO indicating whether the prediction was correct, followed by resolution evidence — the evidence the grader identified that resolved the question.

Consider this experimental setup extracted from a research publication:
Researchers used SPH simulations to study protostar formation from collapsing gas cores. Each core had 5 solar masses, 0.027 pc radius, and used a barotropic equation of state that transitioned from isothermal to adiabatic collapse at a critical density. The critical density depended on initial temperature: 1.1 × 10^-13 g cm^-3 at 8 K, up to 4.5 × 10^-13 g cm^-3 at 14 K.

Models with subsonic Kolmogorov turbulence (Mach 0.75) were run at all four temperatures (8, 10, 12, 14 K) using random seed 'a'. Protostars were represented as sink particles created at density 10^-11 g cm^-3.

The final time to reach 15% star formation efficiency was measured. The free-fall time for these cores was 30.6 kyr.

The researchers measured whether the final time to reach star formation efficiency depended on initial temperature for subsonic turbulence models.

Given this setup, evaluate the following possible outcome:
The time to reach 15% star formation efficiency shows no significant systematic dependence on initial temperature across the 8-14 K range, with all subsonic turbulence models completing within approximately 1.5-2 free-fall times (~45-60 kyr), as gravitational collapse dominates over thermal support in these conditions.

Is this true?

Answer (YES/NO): NO